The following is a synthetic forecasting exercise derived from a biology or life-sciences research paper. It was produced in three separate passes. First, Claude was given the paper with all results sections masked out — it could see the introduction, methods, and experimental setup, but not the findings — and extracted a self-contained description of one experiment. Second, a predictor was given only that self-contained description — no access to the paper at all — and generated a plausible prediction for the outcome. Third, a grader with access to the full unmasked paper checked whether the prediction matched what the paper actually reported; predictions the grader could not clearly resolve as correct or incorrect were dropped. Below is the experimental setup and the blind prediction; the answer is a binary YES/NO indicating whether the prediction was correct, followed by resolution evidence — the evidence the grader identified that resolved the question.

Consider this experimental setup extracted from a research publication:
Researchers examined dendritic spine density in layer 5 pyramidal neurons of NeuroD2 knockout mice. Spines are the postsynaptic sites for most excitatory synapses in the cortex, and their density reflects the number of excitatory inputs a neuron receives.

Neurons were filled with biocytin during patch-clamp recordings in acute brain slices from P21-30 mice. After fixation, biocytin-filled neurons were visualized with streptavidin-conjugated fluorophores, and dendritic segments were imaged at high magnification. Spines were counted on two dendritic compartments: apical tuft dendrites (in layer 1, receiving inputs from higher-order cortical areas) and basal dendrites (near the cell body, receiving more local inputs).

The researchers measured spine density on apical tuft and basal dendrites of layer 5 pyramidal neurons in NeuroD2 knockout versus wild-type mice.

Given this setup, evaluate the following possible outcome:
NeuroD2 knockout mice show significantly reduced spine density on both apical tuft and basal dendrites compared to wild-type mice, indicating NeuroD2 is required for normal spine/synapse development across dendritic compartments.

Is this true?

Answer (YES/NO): YES